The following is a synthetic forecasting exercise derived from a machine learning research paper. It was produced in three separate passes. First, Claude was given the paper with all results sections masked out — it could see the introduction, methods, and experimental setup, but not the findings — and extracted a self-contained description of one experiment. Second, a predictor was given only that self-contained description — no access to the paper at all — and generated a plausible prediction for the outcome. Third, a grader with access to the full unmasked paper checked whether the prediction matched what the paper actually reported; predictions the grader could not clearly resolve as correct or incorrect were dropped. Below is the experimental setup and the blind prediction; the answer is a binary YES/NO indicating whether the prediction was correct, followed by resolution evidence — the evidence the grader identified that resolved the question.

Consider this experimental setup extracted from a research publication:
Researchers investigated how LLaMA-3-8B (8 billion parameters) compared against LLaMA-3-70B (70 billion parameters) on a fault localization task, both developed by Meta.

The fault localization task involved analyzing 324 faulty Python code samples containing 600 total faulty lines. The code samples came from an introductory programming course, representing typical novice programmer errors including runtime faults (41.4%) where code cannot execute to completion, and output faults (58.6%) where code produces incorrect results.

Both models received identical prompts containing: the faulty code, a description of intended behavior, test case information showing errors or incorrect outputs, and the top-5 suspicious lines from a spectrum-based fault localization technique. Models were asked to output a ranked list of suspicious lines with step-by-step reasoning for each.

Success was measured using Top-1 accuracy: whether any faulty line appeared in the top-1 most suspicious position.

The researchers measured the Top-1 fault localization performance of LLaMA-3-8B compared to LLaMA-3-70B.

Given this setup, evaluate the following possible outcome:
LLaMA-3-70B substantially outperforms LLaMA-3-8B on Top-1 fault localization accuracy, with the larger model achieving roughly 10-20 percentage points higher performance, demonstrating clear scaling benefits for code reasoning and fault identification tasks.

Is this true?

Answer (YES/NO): YES